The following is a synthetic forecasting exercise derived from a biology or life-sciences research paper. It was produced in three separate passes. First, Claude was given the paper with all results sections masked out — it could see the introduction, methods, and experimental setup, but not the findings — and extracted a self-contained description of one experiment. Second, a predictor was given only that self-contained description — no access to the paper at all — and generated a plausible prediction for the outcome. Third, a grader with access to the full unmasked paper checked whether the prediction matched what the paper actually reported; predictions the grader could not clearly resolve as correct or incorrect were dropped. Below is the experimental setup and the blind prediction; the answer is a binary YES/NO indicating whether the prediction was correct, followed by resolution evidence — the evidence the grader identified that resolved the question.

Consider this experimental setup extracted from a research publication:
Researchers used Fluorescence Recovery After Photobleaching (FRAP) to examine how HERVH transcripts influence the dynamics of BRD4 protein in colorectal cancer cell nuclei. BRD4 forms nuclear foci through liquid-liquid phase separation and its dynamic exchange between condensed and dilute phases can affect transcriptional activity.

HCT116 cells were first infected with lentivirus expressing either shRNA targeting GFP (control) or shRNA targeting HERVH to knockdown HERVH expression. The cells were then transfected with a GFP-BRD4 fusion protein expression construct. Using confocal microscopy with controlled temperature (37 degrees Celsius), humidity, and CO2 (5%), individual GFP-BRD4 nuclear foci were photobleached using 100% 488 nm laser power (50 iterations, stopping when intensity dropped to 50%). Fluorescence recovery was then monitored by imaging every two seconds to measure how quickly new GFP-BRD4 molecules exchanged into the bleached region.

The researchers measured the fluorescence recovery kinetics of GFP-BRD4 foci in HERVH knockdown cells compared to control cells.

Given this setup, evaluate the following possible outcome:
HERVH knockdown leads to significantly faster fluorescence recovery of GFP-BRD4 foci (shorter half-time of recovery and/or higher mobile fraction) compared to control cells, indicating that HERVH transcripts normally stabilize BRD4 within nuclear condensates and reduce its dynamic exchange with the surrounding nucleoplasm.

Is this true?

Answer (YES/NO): NO